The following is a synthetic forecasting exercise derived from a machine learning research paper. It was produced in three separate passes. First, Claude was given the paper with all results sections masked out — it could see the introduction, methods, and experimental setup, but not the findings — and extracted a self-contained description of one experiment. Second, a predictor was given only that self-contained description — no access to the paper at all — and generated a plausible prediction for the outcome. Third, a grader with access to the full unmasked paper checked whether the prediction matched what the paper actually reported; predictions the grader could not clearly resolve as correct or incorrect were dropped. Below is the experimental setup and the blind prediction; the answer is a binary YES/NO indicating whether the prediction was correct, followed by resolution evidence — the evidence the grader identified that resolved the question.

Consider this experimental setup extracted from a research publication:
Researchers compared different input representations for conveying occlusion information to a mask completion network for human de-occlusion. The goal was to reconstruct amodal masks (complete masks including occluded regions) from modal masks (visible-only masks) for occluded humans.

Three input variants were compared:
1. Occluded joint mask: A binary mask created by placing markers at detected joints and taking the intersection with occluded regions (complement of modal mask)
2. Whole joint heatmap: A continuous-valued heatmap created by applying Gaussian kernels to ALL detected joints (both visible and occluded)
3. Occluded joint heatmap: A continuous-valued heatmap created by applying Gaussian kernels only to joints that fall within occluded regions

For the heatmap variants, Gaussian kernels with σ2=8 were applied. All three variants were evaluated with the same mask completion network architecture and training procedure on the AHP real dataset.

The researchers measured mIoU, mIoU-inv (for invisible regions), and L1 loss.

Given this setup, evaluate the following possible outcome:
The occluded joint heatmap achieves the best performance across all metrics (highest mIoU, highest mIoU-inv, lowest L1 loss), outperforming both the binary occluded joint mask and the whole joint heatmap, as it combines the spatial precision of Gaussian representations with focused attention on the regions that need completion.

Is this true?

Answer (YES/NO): YES